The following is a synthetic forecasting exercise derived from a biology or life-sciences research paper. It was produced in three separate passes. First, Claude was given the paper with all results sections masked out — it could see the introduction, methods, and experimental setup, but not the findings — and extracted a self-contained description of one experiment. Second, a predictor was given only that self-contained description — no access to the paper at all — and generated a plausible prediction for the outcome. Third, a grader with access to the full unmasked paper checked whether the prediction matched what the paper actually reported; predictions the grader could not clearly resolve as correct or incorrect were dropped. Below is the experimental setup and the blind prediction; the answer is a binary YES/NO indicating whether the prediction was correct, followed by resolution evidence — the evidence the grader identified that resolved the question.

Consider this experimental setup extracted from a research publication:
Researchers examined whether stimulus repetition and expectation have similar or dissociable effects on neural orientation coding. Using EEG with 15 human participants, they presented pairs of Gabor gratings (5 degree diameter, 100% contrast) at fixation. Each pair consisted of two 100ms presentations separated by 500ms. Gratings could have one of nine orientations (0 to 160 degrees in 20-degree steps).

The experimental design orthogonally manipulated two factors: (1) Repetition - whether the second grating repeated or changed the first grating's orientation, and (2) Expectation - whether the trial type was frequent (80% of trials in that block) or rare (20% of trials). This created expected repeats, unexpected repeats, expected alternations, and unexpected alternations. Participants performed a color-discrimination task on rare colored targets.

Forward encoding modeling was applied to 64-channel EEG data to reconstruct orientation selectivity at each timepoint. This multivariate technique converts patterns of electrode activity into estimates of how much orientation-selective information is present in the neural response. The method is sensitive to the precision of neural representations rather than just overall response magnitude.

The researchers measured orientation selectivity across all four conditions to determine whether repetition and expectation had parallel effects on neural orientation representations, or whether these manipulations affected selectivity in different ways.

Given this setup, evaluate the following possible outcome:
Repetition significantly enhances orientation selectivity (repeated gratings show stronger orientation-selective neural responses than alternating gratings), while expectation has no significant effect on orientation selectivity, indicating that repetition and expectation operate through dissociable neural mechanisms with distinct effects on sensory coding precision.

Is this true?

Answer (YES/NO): NO